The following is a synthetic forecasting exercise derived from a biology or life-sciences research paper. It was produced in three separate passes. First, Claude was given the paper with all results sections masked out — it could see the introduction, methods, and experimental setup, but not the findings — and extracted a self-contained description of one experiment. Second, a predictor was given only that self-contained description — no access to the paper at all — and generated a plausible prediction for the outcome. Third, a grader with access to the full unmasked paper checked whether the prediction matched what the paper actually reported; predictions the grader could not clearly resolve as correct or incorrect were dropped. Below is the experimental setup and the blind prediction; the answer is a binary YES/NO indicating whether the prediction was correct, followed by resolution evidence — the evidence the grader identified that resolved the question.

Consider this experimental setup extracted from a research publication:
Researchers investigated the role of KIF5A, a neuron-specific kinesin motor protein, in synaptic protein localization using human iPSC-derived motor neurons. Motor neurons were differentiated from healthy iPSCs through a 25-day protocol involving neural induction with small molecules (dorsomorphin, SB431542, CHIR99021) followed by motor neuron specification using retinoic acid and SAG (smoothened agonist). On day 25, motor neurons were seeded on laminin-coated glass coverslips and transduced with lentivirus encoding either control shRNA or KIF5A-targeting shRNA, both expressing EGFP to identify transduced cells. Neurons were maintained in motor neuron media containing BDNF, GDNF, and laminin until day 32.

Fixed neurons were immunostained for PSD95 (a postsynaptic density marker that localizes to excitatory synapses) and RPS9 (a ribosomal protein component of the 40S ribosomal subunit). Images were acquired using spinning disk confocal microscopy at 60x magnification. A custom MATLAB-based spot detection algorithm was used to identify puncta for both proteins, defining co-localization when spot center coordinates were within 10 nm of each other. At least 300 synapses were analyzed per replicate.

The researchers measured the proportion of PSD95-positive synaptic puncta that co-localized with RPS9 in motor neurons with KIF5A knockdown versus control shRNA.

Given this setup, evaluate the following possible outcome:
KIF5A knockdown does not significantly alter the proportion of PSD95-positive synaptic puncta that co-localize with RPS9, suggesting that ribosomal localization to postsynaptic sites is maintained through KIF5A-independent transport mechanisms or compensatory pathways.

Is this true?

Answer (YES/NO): NO